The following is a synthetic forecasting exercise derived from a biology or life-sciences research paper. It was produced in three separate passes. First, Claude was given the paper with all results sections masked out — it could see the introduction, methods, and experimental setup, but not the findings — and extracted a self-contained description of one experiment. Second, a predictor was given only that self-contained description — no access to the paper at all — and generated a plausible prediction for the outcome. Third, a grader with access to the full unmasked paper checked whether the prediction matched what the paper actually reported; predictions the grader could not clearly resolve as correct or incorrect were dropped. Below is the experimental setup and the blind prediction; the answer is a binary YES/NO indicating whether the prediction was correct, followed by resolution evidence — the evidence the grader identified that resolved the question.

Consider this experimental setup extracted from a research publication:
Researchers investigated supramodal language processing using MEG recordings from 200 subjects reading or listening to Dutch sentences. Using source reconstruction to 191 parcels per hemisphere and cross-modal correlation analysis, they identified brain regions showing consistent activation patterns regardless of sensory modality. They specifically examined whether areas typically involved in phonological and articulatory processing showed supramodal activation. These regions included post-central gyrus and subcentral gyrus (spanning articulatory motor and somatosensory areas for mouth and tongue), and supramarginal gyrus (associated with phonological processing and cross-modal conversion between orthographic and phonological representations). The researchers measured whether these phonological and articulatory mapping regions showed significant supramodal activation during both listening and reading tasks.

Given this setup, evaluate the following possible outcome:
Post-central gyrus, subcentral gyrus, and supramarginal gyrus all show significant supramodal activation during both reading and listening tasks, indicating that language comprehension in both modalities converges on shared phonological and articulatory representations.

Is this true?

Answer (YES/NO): YES